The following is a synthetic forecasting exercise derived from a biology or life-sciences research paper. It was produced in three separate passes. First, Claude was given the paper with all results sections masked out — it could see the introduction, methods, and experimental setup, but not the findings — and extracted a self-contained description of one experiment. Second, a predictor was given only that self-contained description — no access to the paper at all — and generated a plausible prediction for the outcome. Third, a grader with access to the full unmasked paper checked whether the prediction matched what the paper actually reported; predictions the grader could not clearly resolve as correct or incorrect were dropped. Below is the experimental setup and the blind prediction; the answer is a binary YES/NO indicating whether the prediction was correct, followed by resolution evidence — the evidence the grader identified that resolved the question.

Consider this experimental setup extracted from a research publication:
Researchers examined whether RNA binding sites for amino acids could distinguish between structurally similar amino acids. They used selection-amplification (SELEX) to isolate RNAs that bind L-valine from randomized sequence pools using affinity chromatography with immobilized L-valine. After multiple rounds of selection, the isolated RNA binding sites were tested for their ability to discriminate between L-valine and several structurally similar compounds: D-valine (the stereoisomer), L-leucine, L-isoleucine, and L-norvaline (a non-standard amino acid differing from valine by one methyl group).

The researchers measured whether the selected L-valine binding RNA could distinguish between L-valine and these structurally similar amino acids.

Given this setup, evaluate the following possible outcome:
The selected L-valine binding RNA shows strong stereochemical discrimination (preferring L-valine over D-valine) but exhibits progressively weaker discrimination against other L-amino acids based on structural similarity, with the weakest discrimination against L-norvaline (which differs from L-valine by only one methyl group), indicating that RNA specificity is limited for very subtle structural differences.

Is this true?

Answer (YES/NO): NO